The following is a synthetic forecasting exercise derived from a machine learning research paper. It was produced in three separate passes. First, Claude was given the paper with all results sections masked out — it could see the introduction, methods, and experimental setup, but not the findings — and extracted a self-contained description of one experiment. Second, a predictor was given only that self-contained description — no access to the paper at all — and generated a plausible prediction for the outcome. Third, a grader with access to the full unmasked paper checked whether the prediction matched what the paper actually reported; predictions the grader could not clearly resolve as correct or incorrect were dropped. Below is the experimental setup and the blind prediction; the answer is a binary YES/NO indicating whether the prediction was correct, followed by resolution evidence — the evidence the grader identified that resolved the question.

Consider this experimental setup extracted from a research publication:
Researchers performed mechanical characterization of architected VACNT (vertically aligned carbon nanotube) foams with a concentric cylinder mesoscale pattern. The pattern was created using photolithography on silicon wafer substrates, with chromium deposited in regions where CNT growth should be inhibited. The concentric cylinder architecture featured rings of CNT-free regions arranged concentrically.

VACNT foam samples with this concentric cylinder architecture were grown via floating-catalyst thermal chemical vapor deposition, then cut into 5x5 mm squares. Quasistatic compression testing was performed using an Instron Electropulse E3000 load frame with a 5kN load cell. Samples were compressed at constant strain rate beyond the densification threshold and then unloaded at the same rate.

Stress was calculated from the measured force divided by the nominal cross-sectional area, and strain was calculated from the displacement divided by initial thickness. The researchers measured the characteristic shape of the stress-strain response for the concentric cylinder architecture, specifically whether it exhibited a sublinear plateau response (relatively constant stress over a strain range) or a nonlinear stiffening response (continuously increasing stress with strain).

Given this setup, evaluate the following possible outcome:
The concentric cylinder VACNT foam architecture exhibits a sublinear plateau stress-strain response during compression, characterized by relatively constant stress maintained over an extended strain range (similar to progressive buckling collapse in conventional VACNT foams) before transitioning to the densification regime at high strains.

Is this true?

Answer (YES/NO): NO